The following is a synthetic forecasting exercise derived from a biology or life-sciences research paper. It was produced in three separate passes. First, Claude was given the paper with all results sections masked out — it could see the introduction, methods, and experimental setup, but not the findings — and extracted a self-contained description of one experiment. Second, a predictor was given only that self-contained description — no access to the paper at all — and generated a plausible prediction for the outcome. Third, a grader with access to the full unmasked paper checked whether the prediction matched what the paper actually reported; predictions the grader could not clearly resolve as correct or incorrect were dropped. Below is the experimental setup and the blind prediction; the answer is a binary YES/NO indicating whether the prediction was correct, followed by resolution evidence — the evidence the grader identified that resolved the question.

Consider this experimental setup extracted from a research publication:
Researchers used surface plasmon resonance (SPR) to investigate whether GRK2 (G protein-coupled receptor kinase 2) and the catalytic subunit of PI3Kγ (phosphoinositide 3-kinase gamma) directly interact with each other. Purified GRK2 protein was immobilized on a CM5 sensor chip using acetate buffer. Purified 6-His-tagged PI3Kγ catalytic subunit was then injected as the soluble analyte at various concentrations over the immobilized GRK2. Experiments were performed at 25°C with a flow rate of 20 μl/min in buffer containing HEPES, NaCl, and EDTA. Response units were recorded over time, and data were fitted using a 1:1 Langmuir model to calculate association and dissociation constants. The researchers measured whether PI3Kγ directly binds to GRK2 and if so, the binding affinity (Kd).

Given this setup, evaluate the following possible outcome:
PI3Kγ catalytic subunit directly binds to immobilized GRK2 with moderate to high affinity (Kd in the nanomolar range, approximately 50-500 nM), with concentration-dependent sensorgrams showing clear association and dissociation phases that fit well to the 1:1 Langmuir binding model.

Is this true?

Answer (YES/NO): YES